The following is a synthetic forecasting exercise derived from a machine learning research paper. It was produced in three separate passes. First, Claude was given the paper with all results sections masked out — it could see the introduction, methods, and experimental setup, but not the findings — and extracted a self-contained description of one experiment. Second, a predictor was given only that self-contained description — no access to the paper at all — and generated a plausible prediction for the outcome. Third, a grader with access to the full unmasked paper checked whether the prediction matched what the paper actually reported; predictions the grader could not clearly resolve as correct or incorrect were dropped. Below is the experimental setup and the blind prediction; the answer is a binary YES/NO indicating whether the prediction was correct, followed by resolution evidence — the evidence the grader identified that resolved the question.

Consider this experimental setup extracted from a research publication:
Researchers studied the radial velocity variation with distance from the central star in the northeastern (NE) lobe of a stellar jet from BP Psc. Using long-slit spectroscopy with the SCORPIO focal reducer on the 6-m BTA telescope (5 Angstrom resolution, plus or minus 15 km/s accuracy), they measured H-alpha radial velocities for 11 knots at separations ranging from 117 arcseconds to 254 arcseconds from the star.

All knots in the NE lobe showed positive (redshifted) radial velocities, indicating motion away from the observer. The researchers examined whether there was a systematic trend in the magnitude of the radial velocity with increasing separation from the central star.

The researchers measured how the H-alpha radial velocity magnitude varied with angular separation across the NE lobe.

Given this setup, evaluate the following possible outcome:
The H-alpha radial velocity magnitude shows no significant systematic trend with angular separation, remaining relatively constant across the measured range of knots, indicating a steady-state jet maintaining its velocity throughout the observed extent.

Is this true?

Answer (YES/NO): NO